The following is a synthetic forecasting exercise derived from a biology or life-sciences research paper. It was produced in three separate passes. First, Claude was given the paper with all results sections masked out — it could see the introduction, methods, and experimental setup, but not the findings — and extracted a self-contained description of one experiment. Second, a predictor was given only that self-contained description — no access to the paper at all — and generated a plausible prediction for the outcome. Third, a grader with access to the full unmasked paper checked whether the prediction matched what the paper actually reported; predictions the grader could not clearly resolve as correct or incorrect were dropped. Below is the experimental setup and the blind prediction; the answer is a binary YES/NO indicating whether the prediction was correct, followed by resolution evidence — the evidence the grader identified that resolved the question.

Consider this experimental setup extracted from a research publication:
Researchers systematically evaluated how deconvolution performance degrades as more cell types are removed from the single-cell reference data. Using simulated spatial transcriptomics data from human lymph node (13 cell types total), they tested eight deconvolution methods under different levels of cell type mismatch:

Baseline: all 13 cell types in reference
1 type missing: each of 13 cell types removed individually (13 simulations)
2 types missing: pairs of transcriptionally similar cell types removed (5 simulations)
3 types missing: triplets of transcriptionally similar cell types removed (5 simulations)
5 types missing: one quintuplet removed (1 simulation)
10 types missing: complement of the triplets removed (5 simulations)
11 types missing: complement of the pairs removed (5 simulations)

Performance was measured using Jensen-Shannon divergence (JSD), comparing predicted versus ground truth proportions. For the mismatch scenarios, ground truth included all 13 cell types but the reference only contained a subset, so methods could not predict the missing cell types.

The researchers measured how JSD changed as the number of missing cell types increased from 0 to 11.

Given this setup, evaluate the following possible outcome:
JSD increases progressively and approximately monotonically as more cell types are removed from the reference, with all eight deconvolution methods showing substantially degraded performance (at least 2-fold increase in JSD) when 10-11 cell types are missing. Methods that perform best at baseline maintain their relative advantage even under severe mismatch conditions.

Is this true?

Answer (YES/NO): NO